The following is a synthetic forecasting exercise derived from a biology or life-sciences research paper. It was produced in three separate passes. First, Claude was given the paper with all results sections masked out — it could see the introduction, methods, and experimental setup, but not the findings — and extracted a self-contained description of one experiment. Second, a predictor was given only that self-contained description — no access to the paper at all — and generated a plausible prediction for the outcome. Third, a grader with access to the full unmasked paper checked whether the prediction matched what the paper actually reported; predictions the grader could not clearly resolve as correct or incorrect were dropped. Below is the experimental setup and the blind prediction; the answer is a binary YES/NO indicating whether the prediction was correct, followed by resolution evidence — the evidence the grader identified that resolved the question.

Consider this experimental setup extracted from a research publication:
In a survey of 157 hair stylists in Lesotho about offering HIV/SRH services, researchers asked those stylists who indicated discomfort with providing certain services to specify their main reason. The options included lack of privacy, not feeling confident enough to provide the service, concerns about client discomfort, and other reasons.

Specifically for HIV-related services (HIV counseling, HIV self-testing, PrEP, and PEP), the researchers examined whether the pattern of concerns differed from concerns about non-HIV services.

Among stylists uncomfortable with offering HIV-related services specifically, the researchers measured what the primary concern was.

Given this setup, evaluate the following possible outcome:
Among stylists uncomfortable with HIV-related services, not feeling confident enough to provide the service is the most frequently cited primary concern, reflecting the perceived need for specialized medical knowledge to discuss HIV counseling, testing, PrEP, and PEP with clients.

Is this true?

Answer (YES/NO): YES